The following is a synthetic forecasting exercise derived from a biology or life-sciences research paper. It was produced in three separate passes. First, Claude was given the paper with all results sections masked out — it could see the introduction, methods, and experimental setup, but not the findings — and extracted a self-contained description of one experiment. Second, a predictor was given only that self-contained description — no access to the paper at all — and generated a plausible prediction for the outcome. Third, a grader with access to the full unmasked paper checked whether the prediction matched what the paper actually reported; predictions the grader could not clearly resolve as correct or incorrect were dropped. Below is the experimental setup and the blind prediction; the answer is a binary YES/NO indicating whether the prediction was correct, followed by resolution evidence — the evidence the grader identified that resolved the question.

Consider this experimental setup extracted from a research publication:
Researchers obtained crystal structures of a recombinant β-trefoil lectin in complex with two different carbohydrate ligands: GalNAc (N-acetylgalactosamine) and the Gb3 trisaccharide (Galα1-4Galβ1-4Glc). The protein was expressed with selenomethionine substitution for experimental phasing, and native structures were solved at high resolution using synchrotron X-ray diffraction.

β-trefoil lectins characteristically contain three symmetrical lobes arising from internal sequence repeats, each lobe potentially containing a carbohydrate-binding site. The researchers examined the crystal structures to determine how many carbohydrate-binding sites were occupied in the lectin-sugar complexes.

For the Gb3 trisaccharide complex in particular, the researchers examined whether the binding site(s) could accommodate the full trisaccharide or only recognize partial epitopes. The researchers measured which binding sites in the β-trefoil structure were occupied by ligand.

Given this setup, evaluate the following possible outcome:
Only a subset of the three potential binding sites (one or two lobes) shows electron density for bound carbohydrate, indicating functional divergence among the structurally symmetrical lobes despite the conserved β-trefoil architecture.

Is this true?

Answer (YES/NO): NO